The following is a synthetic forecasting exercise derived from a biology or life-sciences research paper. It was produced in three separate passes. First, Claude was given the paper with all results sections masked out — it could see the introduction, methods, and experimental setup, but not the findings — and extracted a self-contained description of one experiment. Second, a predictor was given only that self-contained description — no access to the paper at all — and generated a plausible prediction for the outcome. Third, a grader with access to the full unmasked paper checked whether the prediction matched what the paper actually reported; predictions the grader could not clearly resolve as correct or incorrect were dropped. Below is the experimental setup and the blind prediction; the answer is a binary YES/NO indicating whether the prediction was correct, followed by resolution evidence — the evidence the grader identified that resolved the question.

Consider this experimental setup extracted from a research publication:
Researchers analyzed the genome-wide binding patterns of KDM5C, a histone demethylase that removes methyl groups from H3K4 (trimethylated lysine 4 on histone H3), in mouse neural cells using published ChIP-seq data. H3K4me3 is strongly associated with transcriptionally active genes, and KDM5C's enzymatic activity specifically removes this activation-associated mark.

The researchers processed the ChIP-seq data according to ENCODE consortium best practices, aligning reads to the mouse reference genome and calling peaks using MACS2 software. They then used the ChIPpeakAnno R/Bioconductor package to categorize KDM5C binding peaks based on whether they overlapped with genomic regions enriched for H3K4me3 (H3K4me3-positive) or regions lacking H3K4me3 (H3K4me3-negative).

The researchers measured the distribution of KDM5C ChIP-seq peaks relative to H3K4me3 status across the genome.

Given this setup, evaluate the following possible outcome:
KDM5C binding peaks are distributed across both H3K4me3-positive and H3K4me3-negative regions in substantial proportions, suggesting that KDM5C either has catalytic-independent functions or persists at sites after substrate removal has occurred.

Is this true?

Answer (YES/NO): YES